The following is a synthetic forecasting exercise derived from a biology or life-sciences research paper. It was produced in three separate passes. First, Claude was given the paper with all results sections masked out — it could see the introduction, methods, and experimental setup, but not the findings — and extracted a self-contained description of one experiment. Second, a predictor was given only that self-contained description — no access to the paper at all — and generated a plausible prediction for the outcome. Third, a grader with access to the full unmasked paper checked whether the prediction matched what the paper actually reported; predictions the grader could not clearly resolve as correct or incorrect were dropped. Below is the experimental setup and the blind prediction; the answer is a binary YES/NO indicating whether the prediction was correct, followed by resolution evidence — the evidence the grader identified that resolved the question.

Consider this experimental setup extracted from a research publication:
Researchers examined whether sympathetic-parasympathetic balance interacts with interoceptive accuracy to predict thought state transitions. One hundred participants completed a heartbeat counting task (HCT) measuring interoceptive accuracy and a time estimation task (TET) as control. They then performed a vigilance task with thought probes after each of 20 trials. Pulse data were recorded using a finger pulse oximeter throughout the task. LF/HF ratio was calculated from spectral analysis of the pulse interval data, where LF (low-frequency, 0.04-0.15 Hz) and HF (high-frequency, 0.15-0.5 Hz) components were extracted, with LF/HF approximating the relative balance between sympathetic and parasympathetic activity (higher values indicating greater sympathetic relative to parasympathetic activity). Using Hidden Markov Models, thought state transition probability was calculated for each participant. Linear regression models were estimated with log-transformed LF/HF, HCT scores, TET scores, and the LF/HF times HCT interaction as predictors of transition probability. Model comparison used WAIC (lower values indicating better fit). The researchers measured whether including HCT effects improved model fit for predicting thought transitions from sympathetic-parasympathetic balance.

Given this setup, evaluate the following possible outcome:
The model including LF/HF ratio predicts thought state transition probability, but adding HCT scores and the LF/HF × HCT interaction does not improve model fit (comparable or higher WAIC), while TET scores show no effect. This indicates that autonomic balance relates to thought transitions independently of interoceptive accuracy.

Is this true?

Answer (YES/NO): NO